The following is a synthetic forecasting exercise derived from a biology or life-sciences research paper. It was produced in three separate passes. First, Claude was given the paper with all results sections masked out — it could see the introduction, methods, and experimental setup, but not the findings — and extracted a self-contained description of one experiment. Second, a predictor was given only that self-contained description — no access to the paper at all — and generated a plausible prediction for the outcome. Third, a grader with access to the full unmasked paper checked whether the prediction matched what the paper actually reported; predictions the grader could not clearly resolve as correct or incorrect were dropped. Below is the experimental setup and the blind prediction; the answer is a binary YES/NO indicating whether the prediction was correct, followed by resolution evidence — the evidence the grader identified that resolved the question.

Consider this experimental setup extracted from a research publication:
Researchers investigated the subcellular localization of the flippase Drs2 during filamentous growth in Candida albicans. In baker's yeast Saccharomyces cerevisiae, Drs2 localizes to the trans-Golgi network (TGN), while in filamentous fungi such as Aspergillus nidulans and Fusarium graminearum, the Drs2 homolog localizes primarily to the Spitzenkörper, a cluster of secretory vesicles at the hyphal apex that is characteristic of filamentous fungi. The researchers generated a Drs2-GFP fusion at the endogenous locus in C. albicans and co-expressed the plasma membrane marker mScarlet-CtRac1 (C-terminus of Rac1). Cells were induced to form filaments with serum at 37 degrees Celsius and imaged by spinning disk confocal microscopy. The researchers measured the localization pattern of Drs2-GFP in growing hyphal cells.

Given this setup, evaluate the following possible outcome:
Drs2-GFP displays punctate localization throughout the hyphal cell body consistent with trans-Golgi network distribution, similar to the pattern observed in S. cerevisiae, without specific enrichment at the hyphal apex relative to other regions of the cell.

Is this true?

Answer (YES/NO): NO